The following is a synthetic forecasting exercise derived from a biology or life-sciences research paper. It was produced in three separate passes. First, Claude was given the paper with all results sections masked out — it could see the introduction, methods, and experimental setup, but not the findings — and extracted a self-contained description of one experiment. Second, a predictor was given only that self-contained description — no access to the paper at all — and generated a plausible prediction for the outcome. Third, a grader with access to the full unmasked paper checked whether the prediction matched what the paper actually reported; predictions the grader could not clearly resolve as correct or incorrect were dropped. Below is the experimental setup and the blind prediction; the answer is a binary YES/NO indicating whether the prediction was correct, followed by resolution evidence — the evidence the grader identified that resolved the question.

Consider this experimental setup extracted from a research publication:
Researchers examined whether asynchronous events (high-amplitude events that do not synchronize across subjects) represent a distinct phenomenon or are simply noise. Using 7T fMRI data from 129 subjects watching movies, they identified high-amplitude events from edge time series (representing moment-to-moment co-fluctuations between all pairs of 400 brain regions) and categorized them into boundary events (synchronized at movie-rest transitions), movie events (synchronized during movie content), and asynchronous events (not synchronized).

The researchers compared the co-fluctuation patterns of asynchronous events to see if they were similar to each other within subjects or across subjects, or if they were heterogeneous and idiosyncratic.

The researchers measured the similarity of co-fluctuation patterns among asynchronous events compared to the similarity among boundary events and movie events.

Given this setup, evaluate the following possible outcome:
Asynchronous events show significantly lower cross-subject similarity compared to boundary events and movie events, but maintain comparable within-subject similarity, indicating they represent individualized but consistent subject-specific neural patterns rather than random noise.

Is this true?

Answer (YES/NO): NO